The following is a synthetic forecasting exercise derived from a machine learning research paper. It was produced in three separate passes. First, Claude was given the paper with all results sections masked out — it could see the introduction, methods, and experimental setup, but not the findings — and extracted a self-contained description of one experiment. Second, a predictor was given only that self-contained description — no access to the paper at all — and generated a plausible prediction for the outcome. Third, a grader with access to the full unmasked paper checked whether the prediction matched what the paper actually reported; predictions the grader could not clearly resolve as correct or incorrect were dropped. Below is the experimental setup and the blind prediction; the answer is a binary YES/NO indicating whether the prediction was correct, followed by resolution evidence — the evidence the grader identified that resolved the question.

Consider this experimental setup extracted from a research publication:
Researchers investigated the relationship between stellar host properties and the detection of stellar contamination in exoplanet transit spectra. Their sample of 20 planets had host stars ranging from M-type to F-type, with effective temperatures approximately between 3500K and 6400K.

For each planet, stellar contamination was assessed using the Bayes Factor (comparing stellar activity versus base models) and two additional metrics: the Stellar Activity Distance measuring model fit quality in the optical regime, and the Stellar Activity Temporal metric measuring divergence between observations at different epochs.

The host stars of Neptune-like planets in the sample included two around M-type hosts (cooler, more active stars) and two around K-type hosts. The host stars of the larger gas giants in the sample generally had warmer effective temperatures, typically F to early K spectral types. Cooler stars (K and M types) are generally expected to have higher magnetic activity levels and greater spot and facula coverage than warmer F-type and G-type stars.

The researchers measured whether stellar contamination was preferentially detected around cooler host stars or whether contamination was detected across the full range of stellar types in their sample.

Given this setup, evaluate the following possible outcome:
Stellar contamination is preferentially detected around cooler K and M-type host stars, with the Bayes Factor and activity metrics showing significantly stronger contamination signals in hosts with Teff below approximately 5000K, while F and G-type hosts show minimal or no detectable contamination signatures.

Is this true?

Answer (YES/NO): NO